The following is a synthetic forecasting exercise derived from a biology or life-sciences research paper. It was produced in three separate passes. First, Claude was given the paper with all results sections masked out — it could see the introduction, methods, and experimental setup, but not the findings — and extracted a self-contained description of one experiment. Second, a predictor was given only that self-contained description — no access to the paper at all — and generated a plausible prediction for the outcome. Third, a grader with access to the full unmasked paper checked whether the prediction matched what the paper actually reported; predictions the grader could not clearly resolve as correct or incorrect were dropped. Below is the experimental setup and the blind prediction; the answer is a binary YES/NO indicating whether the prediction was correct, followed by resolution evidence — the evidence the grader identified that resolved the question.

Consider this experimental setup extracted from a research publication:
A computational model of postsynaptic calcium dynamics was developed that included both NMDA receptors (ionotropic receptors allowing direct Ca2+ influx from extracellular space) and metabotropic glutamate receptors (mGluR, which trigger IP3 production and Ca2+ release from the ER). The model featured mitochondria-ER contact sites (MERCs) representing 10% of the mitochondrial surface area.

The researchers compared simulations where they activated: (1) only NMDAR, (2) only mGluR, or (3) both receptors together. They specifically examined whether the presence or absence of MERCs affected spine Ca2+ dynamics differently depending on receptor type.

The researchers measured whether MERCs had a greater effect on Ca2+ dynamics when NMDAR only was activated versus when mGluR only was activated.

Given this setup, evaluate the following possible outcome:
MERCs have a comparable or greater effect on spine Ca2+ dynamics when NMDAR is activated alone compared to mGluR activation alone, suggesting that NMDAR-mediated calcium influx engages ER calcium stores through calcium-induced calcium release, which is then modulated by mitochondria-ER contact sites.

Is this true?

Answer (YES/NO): NO